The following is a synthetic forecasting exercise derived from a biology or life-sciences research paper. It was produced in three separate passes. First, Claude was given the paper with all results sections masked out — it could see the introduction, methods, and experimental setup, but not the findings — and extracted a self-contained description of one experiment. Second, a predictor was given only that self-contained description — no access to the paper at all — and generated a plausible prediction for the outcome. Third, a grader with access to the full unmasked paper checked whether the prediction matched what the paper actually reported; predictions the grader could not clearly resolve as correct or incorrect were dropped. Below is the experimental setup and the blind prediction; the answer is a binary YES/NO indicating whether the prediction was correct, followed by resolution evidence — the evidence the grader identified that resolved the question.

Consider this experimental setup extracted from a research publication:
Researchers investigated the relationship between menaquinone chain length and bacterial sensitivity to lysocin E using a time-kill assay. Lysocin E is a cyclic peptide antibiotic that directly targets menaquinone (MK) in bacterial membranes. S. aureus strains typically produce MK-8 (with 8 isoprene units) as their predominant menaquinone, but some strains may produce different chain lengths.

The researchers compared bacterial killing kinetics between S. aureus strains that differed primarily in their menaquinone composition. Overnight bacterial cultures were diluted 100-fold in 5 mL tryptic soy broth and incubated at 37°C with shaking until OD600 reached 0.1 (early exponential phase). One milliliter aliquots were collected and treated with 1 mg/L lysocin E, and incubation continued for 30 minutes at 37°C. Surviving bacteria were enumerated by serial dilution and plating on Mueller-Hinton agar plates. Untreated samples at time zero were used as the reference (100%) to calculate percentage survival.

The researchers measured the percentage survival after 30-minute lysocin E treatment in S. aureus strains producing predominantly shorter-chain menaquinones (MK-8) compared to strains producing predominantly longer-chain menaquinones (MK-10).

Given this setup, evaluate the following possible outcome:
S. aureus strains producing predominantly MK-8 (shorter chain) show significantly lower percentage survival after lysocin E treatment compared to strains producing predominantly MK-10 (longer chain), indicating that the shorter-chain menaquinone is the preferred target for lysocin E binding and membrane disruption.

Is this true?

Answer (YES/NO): NO